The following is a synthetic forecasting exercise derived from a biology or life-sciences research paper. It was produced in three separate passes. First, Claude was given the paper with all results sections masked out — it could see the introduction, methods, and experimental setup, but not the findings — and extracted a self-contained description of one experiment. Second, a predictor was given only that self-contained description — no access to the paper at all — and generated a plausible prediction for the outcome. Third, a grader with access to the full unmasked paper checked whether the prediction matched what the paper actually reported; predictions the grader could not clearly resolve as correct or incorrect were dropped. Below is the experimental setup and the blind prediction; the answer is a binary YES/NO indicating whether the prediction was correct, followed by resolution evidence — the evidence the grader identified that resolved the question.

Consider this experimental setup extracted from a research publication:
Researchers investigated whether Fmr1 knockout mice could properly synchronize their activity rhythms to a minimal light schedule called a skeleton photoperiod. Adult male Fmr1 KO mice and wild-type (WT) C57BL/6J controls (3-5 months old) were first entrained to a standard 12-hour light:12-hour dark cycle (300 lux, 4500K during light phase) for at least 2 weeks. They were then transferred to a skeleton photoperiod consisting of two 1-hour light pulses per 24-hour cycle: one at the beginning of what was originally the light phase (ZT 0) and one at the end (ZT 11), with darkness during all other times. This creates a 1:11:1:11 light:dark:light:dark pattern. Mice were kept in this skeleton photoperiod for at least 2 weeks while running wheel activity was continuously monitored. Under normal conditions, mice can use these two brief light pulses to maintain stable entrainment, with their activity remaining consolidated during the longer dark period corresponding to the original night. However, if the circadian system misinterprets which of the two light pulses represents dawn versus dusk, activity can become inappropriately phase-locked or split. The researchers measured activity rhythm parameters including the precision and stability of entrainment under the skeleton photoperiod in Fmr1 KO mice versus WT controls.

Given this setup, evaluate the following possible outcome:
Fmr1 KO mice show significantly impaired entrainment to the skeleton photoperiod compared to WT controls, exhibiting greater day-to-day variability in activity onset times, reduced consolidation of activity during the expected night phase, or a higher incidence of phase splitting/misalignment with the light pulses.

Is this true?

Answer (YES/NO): YES